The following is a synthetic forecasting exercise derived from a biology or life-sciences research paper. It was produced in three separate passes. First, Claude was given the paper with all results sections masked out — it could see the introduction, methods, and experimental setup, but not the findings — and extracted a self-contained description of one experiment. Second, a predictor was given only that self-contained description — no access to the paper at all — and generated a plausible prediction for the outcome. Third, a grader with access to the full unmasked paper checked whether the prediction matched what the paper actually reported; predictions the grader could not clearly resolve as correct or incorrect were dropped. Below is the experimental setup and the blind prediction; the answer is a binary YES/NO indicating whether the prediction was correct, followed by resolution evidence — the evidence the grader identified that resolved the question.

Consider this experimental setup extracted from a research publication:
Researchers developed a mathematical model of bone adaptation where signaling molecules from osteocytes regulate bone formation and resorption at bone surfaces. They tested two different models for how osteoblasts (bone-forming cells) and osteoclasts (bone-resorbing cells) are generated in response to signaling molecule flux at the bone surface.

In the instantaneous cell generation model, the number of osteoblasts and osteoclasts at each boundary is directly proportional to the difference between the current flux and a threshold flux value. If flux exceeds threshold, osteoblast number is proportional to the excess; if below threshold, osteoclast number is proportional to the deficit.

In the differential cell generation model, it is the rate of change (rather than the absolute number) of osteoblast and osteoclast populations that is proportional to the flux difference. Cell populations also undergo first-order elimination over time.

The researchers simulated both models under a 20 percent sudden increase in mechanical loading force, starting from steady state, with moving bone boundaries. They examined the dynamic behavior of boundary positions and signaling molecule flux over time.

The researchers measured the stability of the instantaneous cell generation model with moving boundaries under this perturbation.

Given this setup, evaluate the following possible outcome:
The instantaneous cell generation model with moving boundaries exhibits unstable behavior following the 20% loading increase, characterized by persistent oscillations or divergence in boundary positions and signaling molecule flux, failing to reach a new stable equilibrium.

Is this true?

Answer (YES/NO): YES